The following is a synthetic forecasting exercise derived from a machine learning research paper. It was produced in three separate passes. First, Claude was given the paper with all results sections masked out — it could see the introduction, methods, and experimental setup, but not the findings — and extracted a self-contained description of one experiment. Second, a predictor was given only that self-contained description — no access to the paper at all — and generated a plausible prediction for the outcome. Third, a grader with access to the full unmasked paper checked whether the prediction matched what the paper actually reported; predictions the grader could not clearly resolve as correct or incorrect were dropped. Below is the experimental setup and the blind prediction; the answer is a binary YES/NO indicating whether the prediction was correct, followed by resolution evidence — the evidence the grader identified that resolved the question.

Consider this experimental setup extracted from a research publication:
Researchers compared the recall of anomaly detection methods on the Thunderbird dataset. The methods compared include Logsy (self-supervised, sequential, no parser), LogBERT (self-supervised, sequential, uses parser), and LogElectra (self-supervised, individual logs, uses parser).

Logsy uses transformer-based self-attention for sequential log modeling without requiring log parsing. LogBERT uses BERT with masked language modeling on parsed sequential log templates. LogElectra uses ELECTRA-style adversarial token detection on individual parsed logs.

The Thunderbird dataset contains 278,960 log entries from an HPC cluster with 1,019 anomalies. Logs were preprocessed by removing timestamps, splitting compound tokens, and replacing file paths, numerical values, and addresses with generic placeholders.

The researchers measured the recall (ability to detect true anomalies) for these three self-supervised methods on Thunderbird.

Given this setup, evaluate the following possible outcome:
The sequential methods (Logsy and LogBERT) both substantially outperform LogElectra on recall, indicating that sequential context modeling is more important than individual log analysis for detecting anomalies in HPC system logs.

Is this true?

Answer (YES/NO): NO